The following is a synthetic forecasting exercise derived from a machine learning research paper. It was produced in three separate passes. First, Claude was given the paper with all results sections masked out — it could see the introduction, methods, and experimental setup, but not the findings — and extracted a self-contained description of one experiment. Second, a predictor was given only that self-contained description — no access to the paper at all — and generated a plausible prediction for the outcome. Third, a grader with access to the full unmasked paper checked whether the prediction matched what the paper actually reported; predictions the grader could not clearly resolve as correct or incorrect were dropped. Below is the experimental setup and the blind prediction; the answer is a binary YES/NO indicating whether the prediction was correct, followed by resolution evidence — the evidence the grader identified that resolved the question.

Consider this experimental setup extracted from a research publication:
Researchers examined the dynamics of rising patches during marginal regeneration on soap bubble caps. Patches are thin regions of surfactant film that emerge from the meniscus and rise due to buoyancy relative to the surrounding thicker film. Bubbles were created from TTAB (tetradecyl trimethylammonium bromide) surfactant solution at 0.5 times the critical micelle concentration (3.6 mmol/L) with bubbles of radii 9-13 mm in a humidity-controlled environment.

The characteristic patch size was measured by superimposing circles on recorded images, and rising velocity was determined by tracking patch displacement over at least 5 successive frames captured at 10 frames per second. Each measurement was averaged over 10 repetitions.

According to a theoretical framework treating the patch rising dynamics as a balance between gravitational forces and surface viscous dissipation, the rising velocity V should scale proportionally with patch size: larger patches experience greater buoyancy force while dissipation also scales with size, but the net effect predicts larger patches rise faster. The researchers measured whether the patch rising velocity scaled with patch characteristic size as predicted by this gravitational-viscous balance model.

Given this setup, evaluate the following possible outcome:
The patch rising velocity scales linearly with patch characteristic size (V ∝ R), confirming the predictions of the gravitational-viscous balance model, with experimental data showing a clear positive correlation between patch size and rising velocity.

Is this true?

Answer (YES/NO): NO